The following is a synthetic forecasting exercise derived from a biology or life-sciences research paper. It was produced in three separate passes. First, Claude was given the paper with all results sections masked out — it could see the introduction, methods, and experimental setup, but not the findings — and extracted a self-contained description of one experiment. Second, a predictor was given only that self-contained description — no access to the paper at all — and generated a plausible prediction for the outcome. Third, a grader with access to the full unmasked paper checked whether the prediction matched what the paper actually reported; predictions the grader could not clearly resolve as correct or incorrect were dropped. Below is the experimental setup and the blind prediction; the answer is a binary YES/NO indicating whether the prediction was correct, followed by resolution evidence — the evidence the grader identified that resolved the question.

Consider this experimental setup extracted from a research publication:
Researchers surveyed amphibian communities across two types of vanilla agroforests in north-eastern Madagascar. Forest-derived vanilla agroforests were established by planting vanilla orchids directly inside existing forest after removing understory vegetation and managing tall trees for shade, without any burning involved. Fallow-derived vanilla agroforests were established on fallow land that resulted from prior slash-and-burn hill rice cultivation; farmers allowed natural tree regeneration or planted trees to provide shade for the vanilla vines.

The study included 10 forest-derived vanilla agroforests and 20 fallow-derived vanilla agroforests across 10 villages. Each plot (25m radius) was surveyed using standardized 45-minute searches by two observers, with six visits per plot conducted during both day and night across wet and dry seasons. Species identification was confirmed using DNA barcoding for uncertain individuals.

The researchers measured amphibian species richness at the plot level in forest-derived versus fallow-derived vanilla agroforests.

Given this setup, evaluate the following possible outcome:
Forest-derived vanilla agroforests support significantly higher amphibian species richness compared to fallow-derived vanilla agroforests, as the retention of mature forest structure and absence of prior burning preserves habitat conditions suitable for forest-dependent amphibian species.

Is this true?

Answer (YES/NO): NO